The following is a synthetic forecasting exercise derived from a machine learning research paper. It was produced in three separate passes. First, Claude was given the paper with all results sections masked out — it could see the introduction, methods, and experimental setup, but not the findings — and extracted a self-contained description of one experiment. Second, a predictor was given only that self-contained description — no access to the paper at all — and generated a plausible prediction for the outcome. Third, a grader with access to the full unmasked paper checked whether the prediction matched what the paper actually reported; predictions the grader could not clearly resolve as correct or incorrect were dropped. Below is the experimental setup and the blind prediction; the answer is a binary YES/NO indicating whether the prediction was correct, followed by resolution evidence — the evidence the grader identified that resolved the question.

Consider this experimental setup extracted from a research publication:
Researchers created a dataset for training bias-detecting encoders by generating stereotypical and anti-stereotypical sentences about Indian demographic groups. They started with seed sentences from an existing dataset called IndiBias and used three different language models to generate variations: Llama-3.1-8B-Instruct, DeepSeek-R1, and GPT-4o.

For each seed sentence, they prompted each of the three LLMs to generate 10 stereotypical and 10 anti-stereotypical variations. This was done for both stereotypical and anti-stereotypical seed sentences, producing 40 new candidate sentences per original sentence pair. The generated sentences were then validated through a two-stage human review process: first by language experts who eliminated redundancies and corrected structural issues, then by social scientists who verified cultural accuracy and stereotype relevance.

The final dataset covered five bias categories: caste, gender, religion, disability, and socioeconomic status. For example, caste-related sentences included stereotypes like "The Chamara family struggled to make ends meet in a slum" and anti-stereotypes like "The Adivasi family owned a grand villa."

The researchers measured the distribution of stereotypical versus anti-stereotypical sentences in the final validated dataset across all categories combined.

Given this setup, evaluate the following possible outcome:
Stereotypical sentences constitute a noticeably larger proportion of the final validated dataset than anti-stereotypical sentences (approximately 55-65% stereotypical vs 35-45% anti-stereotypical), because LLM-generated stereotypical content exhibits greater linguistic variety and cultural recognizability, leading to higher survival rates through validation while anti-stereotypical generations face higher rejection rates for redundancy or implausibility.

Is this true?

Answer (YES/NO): NO